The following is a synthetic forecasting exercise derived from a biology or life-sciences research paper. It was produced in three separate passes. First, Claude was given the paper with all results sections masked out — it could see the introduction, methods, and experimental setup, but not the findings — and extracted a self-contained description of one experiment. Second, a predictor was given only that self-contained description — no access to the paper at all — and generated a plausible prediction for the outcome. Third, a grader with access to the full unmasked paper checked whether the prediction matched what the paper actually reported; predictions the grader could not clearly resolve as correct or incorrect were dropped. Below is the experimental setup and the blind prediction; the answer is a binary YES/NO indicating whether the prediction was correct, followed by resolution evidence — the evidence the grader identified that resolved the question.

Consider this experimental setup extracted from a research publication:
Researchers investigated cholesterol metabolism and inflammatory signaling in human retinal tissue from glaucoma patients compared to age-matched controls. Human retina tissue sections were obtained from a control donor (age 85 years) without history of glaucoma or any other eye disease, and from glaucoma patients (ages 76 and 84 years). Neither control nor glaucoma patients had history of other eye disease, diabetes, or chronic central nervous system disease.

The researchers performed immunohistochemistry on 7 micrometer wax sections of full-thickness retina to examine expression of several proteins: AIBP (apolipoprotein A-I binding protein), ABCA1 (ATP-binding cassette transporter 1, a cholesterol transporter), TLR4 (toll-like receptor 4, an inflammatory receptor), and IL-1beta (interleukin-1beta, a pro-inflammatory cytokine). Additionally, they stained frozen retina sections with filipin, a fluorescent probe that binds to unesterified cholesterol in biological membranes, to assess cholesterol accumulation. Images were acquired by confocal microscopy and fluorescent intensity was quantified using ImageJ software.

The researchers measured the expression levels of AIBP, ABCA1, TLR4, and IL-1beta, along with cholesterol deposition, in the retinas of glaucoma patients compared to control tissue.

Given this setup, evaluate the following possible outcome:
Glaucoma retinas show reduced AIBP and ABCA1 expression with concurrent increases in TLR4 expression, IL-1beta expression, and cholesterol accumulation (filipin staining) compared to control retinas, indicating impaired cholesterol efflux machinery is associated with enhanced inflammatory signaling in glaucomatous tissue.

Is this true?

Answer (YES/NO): YES